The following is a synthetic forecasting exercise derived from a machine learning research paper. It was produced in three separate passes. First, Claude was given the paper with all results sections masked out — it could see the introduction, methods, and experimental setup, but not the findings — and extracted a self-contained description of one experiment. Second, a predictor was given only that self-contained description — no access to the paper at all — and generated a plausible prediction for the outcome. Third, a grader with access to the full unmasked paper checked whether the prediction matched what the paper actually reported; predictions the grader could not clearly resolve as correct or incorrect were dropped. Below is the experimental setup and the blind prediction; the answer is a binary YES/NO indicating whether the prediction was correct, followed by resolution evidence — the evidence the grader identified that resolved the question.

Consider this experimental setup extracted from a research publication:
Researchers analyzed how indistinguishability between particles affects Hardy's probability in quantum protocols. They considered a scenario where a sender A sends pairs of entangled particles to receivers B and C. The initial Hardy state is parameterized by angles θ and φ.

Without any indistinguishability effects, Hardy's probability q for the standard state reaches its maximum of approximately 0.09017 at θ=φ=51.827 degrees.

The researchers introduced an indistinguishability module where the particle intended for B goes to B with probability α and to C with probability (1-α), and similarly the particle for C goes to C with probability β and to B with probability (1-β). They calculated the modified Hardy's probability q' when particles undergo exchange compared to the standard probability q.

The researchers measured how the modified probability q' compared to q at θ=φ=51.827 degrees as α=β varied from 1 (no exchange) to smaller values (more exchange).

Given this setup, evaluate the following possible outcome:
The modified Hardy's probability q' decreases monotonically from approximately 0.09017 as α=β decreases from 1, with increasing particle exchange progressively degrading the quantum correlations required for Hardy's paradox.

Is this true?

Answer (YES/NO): NO